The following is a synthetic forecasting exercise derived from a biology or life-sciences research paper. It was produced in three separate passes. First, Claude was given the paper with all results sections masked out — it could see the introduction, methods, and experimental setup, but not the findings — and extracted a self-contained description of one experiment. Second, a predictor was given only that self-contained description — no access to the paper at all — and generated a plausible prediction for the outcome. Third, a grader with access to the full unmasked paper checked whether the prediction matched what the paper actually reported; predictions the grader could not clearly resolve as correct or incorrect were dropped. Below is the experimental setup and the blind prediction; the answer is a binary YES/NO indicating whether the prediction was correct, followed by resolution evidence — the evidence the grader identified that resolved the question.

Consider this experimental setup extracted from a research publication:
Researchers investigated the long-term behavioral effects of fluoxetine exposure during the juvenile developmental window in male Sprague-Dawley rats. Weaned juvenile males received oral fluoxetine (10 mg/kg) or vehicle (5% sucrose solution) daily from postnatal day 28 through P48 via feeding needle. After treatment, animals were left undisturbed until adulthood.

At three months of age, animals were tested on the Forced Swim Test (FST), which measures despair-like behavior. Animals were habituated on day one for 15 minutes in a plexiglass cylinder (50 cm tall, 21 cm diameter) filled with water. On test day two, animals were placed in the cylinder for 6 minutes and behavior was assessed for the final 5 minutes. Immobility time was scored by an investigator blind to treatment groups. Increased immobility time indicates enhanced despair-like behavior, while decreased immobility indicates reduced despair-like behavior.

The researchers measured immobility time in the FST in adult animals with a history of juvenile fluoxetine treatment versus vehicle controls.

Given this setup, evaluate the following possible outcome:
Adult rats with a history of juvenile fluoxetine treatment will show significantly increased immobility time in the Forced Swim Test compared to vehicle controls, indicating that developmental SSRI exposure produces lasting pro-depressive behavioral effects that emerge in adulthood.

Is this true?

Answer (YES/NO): NO